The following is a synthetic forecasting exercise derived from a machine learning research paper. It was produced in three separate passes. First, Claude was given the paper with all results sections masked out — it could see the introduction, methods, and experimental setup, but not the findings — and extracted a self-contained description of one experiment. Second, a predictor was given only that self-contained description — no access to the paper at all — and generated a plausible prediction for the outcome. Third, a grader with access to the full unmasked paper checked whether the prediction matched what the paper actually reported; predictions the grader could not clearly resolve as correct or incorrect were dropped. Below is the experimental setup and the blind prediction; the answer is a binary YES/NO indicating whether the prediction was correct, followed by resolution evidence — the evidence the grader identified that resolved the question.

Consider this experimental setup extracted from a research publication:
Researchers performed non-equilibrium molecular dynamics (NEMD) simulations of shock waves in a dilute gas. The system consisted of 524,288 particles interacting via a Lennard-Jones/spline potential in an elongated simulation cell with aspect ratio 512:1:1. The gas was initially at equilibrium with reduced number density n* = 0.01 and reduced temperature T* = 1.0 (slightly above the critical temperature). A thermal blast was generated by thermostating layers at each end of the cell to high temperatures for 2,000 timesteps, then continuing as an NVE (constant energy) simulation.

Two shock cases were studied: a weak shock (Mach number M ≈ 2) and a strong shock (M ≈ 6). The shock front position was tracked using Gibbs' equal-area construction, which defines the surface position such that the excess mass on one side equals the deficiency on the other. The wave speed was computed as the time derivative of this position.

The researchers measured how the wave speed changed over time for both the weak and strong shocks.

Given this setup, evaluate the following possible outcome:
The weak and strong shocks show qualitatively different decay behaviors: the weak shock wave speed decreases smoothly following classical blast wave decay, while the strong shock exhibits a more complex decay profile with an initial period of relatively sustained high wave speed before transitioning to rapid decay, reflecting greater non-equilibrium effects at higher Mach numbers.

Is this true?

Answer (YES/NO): NO